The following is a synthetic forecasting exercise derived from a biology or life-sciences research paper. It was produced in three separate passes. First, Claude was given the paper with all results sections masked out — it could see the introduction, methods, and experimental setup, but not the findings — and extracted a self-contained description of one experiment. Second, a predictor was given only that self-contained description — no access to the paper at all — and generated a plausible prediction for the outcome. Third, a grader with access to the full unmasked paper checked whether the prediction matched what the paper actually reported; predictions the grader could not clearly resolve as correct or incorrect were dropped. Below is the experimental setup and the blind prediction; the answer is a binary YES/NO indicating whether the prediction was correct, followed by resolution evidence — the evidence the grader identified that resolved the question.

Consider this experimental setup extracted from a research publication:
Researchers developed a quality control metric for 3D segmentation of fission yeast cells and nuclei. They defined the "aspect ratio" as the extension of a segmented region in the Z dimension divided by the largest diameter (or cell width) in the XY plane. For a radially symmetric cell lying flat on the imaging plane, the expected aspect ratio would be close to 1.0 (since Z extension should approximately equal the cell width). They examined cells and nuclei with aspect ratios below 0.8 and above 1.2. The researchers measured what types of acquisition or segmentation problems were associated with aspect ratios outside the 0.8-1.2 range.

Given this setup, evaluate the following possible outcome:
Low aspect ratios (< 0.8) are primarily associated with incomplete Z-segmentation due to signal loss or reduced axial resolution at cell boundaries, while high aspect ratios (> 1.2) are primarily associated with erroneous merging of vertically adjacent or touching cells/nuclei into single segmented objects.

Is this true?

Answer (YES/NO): NO